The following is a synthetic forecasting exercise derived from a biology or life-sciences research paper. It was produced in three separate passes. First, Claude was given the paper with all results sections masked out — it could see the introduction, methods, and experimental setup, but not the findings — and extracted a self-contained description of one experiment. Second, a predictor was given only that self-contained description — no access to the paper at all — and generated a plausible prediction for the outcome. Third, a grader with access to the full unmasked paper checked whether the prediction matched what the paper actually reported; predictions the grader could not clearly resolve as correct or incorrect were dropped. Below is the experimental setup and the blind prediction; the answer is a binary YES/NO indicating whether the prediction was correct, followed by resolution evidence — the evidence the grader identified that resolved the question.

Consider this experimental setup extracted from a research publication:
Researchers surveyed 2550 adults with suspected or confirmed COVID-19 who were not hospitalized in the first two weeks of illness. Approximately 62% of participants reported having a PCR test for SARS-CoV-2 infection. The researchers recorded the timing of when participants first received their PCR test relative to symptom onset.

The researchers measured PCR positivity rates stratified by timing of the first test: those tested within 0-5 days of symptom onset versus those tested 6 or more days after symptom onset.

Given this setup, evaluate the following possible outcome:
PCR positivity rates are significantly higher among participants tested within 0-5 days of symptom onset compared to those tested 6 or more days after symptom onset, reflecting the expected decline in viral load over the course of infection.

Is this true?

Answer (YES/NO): YES